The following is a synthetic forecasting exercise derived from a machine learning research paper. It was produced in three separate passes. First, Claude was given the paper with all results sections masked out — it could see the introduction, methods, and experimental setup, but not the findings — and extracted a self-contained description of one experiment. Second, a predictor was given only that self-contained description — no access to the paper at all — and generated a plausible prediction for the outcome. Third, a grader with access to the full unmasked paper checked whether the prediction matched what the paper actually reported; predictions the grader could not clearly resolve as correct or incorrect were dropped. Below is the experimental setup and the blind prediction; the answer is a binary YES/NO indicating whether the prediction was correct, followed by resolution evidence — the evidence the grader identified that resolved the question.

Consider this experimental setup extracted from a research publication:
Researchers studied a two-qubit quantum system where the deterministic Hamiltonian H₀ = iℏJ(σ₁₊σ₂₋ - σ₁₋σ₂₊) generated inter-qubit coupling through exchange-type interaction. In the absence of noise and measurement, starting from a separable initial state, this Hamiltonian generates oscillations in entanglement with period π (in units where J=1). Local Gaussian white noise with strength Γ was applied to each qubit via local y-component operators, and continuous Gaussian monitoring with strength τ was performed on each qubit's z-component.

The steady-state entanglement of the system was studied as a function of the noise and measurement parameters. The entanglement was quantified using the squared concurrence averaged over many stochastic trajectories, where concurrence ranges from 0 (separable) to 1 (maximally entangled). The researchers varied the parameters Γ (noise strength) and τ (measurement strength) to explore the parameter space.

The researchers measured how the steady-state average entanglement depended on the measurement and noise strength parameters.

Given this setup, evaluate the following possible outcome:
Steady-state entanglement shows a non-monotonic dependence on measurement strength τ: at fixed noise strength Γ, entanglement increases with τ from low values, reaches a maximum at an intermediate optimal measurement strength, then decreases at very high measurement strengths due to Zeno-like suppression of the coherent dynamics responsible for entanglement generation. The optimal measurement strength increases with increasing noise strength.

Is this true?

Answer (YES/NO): NO